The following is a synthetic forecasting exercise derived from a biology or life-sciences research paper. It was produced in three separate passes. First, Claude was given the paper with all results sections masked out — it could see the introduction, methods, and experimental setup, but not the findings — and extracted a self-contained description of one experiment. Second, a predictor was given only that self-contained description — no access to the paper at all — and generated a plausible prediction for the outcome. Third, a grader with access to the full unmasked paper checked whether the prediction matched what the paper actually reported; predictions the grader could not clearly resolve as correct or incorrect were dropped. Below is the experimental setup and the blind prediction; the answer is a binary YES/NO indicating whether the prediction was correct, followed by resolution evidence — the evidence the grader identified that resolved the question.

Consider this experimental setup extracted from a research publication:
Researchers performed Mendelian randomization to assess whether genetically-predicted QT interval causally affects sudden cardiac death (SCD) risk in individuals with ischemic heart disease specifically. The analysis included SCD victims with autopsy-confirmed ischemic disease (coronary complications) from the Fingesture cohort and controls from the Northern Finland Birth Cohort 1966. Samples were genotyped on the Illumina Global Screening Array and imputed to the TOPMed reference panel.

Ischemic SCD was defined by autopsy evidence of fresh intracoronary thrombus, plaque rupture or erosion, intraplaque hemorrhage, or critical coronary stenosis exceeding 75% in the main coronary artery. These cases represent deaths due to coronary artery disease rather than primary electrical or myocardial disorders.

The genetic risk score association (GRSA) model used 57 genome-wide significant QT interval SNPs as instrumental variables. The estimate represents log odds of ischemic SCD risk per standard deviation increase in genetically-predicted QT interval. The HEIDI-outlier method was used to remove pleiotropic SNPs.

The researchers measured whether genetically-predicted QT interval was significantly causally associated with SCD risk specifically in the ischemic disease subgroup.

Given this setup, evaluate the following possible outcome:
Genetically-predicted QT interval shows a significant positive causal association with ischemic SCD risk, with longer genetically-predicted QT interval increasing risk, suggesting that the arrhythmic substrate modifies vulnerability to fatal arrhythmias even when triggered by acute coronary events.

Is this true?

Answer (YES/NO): NO